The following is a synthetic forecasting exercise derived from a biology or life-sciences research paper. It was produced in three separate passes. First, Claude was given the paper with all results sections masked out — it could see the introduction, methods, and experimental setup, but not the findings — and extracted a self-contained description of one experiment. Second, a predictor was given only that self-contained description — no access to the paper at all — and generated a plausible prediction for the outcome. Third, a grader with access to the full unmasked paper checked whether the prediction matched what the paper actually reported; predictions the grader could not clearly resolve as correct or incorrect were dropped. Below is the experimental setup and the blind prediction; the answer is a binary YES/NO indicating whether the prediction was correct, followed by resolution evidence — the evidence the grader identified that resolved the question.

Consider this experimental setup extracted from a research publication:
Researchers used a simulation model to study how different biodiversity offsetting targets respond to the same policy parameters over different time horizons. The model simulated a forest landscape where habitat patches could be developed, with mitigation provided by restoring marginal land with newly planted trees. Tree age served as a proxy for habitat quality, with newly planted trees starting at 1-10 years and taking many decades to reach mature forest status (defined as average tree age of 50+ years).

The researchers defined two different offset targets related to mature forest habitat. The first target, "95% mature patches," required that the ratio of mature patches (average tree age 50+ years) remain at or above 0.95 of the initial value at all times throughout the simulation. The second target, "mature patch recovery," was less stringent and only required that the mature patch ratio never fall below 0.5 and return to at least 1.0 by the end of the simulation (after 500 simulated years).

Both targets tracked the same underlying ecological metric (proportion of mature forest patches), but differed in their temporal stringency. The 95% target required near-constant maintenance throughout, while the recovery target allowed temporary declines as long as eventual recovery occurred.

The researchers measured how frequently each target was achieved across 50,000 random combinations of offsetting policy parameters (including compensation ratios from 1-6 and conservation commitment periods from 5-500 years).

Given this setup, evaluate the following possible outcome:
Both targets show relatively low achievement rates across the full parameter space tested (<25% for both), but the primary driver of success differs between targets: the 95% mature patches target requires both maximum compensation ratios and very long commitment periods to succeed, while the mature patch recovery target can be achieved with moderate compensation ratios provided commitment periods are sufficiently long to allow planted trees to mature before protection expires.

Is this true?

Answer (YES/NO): NO